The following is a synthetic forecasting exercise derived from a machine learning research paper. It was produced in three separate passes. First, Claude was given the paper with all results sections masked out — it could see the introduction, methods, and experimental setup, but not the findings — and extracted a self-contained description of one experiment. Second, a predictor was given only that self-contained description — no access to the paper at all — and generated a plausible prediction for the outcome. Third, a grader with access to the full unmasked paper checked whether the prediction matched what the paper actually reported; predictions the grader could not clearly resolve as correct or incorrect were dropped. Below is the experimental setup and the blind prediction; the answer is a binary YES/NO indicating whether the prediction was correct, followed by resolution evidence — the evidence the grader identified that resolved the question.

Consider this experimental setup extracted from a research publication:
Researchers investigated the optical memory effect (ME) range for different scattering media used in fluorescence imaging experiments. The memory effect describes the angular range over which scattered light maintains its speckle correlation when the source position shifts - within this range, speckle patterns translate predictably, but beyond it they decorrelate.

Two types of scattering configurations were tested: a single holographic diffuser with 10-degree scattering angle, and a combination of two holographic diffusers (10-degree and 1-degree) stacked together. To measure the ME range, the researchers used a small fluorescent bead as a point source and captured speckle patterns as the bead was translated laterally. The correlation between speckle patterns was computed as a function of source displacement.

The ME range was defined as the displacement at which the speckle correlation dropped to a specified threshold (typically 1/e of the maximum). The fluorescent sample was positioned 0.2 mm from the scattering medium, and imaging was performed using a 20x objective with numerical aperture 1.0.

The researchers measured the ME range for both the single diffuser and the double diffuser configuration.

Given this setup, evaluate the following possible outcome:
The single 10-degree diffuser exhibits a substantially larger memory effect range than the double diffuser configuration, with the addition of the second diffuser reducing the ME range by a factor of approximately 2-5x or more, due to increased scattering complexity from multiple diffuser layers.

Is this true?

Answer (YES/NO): YES